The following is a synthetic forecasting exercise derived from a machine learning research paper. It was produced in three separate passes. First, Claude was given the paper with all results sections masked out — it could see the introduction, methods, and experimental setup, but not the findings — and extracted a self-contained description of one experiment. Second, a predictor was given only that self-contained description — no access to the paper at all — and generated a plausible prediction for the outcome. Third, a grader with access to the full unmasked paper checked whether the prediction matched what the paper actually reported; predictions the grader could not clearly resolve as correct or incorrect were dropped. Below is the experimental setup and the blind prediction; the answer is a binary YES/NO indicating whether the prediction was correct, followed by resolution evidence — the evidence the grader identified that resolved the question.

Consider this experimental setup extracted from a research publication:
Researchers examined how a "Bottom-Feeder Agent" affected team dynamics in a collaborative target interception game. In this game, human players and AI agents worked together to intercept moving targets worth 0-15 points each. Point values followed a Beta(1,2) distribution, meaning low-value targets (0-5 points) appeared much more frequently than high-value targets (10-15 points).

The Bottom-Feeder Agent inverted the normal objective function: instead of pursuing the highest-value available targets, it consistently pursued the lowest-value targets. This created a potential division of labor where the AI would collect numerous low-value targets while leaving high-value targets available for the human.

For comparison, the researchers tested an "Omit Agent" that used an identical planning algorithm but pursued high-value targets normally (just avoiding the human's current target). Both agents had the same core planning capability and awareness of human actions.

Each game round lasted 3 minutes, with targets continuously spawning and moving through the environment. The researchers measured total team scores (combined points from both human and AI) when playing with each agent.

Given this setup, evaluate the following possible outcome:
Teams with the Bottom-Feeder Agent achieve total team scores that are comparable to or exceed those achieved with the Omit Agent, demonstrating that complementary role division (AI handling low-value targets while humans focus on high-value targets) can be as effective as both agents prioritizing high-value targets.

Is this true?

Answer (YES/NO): NO